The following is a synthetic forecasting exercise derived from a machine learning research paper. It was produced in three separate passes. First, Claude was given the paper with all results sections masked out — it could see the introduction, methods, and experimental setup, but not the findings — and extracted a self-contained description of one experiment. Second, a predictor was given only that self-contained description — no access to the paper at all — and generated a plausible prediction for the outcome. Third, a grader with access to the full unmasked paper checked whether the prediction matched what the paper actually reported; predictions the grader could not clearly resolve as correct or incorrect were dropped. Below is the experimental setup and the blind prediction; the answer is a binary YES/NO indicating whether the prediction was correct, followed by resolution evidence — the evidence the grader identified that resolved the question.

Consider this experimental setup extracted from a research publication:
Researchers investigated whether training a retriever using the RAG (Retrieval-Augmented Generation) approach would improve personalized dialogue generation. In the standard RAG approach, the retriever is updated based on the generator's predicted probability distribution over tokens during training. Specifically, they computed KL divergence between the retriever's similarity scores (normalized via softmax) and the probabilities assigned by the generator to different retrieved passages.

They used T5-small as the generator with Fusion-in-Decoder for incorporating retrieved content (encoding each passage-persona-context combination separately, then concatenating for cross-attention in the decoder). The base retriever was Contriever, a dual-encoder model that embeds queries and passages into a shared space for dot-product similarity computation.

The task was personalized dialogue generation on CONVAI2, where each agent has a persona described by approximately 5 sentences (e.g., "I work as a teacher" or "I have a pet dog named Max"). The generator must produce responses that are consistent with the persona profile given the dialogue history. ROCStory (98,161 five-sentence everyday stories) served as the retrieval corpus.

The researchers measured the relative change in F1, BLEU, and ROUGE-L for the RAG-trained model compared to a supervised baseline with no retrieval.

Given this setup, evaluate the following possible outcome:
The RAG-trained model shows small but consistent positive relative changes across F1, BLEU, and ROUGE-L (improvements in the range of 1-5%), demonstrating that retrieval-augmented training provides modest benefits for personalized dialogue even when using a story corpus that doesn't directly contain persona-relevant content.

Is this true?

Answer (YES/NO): NO